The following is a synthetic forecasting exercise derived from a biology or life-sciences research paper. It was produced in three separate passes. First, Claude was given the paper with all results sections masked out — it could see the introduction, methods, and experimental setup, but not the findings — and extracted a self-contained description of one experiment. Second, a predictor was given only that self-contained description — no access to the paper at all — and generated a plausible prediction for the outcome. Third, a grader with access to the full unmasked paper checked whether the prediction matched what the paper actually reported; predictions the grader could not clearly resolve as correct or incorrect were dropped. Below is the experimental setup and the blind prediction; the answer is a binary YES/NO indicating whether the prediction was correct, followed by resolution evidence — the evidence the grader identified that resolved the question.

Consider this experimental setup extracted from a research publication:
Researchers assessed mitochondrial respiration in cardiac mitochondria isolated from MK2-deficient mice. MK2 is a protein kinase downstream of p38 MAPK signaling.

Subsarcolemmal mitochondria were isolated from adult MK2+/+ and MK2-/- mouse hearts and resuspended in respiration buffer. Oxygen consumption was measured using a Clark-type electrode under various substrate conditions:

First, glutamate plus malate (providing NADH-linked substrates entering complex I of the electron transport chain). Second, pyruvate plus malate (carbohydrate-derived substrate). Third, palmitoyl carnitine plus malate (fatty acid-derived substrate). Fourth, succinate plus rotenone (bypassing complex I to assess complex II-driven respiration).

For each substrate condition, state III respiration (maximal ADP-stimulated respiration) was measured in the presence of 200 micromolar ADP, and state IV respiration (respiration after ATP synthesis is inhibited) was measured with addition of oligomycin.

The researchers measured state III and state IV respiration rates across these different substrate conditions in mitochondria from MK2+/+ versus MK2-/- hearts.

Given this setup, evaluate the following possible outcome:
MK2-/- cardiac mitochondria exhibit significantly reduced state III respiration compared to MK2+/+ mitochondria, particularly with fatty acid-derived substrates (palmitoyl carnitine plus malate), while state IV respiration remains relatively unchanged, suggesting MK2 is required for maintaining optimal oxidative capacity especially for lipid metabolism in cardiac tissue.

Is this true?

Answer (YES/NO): NO